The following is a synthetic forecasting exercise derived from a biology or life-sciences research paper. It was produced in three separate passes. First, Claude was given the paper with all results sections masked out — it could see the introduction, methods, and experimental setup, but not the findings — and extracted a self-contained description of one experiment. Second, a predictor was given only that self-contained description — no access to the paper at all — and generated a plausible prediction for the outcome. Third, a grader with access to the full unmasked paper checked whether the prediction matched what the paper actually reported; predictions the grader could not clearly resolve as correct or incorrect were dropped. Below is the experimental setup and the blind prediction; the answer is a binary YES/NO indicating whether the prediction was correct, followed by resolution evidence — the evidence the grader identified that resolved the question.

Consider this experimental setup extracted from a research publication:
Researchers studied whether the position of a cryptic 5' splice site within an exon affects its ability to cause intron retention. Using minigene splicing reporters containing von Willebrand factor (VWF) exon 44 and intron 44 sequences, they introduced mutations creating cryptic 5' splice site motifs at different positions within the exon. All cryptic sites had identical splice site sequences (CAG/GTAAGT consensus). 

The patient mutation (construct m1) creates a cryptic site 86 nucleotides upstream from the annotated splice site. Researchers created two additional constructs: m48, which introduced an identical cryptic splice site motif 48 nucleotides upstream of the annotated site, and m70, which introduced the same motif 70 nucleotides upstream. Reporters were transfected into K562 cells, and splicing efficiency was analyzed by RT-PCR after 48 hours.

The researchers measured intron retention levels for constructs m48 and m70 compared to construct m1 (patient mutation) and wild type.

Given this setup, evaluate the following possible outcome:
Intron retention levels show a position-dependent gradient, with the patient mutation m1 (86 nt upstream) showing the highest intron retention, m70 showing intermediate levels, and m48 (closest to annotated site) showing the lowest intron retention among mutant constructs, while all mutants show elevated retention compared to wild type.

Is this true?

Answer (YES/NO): NO